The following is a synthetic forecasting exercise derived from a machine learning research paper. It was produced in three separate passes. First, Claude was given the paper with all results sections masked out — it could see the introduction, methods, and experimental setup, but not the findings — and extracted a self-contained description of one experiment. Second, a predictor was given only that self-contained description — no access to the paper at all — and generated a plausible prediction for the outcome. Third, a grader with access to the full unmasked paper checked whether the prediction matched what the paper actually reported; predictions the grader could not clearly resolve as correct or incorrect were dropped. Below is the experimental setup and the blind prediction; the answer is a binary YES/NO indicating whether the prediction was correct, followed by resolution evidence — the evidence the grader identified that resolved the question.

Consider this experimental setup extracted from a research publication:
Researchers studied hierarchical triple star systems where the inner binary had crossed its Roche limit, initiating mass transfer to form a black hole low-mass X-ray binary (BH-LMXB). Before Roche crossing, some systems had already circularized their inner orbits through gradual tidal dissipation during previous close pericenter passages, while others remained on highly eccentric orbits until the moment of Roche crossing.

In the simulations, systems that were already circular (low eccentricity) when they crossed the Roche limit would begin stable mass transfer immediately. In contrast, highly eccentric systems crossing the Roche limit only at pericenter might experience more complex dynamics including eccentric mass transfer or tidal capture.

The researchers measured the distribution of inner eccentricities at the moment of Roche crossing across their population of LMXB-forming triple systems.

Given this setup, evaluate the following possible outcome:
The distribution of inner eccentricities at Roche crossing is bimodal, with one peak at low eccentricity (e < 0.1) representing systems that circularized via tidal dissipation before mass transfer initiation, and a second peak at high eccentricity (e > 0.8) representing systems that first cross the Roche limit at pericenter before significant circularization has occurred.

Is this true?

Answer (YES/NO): YES